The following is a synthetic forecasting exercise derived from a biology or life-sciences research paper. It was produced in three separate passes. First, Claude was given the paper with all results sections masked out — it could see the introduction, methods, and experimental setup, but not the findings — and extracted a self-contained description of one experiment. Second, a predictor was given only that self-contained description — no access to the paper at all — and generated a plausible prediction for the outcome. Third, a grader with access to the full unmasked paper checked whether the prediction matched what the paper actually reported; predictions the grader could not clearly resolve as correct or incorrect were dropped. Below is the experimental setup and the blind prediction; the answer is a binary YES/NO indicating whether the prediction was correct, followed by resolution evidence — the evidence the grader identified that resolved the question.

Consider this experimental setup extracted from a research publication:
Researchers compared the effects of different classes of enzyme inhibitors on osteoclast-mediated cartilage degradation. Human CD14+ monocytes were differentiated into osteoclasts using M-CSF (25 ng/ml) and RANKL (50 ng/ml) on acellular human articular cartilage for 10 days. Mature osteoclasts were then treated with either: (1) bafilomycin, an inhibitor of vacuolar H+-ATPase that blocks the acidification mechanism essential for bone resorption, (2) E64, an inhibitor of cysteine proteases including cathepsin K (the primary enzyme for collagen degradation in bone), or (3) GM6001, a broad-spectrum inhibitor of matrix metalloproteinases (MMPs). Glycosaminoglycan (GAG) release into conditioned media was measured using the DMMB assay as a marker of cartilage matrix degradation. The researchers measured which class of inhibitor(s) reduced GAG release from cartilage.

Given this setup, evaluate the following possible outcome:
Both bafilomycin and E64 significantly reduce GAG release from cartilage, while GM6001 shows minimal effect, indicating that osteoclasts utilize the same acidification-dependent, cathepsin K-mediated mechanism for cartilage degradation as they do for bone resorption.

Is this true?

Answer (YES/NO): NO